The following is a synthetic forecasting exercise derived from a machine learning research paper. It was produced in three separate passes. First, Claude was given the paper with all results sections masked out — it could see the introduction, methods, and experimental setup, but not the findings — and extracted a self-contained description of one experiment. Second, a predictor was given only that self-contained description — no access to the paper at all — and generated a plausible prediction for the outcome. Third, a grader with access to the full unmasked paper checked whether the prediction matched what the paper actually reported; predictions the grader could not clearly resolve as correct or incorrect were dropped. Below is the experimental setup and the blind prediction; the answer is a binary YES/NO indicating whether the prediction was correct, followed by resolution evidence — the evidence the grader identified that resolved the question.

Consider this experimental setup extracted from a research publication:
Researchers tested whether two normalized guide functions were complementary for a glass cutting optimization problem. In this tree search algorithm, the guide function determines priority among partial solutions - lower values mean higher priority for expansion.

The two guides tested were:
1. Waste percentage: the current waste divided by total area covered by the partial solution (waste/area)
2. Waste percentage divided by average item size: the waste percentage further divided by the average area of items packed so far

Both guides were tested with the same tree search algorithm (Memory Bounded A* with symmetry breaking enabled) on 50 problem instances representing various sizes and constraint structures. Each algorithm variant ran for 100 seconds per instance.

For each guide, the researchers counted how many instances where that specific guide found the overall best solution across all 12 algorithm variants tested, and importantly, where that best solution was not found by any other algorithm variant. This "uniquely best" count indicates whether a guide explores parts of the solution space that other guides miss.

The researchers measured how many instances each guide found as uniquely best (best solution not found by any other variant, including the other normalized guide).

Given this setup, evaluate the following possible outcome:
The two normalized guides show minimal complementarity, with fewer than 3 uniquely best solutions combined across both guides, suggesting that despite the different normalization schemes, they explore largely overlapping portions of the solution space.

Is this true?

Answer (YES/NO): NO